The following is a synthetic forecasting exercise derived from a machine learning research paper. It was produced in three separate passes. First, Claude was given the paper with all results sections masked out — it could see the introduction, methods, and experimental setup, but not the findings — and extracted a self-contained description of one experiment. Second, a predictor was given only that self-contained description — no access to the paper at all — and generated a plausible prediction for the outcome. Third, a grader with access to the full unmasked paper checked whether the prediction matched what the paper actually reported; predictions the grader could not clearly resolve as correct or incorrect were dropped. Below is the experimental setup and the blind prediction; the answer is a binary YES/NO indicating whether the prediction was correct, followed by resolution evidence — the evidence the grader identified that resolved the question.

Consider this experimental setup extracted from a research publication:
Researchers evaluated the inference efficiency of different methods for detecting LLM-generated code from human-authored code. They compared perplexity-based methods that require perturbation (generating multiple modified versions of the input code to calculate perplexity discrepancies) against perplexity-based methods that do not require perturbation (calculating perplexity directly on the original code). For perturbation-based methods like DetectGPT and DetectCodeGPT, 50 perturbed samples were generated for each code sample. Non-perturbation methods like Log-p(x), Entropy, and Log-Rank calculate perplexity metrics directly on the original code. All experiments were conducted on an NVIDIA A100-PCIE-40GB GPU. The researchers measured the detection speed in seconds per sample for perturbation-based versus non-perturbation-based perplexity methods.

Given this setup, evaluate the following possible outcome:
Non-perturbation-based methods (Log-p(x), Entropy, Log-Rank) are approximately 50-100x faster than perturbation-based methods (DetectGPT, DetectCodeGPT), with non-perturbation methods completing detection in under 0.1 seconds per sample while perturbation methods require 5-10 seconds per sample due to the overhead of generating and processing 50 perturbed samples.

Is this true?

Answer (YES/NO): NO